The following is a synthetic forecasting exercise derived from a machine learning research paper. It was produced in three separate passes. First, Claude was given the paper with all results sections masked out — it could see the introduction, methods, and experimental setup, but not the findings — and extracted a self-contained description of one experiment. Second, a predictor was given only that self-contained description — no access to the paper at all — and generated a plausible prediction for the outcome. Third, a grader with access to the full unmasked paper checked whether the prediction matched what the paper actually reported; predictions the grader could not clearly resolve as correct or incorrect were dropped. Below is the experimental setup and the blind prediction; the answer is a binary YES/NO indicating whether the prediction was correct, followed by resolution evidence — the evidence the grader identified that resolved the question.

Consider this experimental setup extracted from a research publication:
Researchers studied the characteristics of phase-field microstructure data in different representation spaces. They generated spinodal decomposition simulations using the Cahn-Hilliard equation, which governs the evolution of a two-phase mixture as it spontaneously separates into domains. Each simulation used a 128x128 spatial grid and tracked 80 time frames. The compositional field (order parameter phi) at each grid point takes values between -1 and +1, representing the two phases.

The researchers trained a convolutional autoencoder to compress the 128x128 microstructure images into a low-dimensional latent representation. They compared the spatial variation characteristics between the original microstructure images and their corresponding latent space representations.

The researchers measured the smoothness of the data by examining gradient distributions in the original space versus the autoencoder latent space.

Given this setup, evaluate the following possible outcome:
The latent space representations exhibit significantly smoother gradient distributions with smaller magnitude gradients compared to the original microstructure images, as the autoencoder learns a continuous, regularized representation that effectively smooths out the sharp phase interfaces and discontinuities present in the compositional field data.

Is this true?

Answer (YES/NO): YES